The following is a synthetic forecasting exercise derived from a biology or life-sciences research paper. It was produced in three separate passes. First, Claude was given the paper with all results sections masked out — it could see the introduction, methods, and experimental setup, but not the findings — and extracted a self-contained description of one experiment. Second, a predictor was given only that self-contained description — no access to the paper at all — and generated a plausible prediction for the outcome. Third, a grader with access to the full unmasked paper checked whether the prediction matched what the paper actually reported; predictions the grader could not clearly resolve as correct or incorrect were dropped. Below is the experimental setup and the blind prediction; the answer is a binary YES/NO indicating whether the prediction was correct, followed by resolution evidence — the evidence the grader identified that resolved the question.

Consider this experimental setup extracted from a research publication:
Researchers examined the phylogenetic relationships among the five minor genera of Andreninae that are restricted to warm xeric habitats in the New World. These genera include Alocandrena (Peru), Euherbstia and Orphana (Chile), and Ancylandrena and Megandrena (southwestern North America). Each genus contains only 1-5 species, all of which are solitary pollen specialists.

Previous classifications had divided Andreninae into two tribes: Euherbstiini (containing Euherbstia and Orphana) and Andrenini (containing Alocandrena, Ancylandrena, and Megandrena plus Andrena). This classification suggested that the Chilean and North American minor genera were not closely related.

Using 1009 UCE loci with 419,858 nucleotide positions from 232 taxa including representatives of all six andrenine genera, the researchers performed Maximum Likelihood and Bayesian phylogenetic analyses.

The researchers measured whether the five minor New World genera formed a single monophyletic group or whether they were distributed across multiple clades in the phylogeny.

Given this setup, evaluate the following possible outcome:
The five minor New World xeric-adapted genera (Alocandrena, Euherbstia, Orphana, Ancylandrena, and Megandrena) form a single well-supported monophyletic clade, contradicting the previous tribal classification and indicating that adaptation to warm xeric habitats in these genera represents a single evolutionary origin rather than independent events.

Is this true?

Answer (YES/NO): NO